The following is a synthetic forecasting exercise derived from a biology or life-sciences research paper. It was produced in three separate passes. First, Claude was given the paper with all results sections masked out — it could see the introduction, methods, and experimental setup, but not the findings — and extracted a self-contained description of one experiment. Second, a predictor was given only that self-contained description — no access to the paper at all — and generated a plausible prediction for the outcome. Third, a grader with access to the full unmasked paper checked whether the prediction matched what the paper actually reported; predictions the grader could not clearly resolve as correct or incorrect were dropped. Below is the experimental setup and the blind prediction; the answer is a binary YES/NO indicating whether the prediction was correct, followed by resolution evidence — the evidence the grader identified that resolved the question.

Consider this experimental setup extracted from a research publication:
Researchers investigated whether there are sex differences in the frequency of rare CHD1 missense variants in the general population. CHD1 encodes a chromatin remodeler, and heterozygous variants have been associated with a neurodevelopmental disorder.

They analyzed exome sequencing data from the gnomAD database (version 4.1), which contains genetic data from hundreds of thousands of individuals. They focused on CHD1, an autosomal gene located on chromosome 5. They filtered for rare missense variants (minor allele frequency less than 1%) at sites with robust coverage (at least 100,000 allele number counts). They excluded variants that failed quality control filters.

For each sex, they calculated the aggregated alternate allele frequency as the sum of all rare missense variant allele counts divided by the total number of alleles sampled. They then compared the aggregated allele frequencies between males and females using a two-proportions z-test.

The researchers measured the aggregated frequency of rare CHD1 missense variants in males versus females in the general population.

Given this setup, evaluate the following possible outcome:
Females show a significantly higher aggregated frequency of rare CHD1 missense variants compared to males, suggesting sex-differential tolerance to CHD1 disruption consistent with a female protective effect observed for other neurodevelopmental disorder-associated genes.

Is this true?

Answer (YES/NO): NO